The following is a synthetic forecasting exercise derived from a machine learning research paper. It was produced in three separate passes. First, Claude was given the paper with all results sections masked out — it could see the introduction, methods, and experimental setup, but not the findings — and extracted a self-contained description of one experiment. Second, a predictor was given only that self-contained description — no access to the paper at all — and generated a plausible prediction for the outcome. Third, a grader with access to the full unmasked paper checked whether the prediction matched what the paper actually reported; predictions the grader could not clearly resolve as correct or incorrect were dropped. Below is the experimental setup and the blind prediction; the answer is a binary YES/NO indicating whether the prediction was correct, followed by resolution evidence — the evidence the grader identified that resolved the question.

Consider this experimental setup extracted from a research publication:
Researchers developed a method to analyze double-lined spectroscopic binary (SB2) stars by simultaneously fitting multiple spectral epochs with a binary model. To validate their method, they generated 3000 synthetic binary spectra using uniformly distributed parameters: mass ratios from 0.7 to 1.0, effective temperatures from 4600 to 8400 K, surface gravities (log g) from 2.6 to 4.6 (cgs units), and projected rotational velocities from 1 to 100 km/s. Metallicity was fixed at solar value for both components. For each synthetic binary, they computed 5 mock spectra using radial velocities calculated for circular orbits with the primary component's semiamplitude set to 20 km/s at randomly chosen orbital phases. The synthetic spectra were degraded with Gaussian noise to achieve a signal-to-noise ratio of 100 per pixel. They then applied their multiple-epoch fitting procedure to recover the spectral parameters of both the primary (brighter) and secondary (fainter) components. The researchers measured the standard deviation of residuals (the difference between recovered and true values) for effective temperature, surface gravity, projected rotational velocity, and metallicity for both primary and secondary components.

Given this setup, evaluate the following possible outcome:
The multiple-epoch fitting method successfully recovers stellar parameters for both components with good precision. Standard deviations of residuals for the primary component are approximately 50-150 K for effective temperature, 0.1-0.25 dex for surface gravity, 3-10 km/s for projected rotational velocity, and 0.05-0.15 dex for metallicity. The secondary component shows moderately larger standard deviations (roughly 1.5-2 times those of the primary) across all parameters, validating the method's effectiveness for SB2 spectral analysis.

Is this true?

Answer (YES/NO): NO